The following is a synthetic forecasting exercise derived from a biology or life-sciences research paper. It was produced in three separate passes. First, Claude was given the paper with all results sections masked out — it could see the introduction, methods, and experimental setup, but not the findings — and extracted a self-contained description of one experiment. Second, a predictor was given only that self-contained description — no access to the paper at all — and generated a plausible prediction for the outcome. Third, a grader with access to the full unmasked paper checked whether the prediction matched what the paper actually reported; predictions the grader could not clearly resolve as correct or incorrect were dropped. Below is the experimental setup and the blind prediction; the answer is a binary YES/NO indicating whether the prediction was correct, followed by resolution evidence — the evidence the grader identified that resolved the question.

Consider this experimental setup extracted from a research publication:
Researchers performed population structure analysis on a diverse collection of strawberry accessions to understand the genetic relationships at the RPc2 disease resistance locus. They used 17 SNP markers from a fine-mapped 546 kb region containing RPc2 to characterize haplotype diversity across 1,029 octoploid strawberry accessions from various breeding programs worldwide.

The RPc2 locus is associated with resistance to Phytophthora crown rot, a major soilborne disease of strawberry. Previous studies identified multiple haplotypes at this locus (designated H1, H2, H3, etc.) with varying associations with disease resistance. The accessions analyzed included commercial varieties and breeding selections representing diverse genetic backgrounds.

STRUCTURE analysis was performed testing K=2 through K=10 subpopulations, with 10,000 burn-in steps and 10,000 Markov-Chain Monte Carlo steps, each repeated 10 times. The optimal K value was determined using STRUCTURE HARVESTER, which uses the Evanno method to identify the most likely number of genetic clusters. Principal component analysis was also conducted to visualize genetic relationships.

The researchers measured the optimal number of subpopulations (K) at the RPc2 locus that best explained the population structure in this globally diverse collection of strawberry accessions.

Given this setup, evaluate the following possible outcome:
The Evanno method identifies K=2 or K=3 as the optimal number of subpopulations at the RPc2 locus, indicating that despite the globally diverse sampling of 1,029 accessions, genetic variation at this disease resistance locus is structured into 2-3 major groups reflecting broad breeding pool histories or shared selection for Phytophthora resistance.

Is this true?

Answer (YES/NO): NO